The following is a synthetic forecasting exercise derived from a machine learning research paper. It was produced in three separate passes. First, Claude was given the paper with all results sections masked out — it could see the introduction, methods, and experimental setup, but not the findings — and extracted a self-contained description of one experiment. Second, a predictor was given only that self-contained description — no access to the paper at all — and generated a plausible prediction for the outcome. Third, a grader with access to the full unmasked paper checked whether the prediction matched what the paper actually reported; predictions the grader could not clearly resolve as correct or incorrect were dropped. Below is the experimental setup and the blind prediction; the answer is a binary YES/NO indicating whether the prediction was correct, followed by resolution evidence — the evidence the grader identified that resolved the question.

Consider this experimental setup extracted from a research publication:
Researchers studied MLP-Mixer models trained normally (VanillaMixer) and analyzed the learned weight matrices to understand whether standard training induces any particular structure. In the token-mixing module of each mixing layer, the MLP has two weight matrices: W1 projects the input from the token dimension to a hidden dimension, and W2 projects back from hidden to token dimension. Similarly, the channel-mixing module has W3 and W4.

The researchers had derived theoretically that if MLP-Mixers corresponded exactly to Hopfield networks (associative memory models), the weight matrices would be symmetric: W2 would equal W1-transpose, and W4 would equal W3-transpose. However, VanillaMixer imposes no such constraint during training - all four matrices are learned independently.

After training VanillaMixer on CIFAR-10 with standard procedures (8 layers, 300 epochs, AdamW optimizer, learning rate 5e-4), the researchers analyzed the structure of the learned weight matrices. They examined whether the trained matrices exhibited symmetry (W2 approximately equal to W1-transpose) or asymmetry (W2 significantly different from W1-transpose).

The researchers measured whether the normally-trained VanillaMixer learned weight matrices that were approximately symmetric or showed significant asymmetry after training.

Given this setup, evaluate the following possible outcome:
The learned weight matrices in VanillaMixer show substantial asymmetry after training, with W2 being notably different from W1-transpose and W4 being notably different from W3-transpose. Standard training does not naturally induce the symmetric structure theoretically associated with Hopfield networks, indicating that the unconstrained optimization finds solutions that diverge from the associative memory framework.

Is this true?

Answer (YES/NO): YES